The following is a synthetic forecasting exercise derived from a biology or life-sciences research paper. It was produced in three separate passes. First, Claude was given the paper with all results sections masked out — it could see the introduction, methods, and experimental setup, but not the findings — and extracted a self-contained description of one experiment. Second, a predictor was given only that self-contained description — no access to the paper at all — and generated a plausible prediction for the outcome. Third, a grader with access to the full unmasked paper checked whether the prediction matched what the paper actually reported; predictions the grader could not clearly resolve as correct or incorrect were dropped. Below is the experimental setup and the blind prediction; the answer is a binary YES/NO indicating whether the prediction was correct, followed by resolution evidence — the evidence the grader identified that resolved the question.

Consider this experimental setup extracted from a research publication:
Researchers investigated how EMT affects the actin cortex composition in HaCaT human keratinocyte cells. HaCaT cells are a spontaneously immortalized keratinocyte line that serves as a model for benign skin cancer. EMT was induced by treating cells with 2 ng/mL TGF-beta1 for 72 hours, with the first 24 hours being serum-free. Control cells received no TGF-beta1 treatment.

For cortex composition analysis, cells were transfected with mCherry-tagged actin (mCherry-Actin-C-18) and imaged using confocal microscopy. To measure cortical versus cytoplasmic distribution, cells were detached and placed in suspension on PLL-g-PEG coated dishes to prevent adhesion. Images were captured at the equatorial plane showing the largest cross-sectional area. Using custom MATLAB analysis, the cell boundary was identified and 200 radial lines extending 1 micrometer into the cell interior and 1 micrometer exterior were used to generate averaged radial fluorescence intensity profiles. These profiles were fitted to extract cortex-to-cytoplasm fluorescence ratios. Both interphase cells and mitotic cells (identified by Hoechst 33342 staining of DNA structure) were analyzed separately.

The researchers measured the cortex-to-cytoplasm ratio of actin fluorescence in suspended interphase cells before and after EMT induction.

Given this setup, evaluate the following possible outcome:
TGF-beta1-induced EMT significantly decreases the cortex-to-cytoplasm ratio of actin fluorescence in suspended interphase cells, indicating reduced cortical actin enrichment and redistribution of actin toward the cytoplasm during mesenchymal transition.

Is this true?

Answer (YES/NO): YES